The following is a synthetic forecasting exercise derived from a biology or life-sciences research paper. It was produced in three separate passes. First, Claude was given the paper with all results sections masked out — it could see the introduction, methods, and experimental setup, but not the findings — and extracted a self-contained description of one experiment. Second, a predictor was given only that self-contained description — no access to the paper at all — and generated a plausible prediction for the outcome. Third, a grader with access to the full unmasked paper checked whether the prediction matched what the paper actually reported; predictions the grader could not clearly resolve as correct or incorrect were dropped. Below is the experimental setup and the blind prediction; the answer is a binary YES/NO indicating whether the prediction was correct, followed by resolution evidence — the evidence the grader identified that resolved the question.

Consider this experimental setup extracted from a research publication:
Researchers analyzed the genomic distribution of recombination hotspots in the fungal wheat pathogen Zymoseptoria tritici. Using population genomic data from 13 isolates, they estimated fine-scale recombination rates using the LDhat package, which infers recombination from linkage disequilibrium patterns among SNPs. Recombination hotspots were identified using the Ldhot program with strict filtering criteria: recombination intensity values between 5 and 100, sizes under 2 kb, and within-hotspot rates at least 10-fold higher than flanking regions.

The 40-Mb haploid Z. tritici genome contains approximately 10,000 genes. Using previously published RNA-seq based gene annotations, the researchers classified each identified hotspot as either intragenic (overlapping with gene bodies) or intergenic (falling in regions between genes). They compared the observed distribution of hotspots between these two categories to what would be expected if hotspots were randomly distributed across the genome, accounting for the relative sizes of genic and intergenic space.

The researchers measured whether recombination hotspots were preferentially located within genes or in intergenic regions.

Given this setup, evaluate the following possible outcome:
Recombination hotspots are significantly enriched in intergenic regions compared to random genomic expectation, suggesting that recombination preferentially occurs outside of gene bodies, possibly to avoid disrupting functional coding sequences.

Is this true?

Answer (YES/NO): NO